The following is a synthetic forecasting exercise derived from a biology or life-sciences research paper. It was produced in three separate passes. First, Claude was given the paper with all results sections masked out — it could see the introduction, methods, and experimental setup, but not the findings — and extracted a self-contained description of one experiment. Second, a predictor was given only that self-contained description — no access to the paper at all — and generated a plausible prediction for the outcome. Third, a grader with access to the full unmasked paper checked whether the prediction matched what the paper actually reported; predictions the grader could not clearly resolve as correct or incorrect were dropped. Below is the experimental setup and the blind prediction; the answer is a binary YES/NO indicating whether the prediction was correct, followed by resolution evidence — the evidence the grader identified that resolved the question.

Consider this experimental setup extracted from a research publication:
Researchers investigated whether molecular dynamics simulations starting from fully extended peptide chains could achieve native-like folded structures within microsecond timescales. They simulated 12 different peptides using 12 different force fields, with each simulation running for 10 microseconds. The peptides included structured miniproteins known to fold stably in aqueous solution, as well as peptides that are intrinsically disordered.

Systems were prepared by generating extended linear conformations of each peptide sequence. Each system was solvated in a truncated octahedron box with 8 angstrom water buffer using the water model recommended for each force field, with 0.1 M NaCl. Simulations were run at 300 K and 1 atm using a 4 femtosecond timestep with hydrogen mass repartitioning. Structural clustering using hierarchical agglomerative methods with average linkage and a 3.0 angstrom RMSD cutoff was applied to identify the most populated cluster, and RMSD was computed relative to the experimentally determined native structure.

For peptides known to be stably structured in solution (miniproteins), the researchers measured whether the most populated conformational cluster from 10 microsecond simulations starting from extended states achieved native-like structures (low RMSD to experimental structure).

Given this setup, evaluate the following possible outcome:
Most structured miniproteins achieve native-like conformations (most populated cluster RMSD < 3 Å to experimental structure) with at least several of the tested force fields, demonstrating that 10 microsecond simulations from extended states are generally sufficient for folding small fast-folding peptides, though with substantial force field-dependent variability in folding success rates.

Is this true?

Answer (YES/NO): NO